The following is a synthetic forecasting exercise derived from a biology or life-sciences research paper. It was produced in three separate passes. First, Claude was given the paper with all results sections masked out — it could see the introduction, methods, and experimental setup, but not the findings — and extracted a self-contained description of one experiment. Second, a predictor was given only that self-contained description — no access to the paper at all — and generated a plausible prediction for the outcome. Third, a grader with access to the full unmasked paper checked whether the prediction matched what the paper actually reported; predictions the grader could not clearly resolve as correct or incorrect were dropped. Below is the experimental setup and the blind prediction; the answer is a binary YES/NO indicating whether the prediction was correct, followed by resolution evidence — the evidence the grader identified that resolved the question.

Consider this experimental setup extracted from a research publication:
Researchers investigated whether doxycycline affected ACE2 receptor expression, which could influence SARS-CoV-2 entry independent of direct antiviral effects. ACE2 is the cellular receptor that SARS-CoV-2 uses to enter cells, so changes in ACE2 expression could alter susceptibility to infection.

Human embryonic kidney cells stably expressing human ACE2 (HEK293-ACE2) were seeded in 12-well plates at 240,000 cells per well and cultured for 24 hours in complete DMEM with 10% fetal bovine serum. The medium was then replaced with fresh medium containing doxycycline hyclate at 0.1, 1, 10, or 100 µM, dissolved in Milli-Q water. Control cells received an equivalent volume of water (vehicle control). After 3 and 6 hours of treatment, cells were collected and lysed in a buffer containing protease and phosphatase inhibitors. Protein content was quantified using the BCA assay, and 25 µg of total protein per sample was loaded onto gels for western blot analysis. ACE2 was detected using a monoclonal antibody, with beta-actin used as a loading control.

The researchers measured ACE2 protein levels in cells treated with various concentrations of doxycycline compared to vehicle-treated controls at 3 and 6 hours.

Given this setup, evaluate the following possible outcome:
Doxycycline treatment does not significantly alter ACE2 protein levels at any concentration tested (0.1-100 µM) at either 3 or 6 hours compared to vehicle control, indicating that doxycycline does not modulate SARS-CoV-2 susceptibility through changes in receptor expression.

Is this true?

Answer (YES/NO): YES